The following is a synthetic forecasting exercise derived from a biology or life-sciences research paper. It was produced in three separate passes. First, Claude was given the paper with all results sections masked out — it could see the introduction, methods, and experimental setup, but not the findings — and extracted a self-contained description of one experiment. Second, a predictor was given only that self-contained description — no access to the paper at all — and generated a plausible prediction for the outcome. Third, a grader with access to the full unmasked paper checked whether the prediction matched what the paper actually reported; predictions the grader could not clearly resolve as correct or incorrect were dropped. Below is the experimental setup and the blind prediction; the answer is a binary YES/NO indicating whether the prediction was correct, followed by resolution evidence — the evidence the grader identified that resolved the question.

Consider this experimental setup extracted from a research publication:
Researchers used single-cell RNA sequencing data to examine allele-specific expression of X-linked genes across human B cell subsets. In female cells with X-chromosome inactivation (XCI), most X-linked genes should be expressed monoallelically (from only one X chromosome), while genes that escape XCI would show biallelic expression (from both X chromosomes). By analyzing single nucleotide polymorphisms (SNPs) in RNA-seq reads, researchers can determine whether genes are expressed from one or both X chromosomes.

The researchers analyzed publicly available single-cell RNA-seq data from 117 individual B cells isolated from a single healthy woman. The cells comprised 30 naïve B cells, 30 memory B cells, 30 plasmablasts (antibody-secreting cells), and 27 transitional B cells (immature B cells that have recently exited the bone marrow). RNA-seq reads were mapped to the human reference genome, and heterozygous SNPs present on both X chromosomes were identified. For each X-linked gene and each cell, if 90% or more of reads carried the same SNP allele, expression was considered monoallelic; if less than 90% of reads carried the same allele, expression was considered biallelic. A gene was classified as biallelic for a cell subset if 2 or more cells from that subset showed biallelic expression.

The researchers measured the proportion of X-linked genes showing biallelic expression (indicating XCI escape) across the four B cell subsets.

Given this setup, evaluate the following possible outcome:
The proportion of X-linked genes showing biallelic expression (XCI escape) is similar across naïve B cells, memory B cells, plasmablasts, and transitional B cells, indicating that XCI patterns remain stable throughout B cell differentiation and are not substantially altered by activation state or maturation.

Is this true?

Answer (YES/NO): NO